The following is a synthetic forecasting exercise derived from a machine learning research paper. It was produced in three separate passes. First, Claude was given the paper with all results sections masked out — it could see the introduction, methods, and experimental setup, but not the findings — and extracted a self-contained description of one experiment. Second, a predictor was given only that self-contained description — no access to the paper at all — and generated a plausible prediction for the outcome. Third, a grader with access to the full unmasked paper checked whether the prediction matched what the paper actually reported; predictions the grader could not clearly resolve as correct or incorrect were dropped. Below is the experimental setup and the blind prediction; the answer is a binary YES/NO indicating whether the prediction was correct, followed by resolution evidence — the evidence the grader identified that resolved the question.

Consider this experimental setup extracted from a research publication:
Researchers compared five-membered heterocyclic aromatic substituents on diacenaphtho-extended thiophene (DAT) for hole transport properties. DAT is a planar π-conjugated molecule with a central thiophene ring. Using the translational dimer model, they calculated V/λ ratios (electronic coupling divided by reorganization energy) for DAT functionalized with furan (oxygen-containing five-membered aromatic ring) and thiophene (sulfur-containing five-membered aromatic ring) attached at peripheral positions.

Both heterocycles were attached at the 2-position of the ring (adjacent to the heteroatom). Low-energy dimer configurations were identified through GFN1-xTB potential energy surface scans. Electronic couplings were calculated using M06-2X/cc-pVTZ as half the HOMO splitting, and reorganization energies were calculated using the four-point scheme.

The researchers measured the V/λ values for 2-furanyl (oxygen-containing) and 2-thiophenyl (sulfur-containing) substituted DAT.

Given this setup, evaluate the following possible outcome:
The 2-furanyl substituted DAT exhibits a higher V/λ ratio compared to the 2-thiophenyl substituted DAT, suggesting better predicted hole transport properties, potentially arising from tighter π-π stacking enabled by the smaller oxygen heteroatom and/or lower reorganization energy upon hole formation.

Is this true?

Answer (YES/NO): YES